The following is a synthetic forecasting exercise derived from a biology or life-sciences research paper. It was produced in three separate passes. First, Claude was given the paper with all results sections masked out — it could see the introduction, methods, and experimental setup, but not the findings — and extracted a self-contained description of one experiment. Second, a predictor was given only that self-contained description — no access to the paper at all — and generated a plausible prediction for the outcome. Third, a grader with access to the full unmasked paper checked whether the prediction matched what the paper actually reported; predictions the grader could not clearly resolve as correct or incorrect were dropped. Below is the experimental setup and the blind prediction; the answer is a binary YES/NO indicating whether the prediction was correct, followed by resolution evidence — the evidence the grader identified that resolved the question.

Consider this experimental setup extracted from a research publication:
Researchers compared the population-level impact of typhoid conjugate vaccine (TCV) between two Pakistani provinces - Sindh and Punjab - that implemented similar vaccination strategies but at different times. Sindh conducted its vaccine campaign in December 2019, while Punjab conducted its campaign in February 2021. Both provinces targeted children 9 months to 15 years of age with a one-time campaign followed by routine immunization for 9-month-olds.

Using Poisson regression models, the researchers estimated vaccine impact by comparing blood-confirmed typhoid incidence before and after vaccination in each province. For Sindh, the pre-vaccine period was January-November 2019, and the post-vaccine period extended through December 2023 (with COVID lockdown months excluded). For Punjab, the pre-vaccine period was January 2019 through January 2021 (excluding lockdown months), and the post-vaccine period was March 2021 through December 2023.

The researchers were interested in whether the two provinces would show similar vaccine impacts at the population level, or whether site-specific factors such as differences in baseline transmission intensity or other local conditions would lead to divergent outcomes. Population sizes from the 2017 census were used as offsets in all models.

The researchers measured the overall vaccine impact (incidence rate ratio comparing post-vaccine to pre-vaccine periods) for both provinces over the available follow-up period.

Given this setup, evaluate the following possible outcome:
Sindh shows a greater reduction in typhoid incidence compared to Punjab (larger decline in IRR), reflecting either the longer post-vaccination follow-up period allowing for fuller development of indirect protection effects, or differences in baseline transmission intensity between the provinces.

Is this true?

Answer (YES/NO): NO